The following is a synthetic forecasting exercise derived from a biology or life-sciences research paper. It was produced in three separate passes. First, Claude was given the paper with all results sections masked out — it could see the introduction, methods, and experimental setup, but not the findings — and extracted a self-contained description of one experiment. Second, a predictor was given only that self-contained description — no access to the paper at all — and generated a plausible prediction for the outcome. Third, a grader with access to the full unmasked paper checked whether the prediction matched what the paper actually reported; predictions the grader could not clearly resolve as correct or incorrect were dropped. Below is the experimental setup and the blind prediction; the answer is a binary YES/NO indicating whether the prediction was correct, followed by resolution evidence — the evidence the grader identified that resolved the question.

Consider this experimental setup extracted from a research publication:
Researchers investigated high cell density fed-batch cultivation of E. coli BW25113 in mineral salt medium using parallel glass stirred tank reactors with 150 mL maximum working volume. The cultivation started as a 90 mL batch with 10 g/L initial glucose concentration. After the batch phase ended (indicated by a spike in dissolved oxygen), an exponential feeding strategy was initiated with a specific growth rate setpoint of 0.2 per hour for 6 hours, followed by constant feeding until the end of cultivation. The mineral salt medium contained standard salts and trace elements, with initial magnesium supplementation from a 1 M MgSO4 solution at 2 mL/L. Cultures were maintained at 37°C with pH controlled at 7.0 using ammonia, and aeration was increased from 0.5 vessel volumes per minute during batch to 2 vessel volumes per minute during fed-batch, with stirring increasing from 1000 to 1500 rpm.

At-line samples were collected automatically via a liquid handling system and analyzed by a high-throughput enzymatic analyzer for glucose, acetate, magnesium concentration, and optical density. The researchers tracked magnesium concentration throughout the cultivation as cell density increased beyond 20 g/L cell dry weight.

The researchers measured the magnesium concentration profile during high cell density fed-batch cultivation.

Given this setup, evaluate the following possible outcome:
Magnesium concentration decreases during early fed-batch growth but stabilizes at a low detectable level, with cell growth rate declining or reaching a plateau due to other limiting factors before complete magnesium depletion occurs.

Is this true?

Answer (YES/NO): NO